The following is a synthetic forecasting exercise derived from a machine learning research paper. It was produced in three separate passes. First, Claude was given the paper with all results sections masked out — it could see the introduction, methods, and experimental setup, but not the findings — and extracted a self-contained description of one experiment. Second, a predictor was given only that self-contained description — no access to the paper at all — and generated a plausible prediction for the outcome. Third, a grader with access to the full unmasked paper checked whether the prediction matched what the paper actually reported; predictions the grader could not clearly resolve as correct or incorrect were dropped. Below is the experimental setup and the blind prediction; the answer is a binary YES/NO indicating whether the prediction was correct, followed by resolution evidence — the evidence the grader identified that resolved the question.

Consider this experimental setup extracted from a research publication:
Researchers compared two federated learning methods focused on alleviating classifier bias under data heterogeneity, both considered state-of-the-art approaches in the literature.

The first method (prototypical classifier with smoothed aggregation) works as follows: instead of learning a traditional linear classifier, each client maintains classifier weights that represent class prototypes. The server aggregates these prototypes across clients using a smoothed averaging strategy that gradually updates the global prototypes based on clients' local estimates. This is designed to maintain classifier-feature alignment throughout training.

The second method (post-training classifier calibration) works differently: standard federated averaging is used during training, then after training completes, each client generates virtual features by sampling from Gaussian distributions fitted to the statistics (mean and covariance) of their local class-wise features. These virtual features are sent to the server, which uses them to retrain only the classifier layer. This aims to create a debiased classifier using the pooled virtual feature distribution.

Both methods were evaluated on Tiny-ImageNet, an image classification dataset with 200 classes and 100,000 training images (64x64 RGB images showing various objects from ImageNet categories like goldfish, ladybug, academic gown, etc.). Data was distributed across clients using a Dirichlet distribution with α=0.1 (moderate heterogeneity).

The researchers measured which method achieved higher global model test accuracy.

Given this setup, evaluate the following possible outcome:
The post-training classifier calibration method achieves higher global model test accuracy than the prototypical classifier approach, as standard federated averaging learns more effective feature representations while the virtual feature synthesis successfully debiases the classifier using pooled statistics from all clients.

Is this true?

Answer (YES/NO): YES